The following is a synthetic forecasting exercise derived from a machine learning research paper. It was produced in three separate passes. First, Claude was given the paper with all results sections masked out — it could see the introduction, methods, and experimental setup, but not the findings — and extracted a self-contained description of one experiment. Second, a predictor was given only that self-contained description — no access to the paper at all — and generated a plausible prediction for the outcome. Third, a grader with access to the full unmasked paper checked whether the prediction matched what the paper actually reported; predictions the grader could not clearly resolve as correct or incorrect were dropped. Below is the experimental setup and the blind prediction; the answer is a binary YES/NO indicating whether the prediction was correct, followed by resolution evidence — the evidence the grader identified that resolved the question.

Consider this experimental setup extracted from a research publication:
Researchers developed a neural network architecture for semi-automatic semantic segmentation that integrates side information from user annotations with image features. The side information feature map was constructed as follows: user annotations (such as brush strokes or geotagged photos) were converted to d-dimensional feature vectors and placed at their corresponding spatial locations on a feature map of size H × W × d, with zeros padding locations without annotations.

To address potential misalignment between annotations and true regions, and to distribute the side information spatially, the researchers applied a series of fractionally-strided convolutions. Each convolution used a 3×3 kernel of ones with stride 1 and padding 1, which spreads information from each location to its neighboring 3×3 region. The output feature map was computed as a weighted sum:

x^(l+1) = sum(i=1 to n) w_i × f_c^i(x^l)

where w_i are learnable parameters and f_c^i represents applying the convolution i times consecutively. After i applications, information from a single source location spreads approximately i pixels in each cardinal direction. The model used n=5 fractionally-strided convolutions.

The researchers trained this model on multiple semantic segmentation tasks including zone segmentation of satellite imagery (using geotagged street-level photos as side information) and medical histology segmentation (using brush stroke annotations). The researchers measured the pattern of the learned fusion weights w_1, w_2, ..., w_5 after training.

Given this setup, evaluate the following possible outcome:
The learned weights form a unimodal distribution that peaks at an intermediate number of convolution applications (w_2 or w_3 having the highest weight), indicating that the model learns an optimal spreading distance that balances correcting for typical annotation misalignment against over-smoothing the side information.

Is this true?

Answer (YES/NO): NO